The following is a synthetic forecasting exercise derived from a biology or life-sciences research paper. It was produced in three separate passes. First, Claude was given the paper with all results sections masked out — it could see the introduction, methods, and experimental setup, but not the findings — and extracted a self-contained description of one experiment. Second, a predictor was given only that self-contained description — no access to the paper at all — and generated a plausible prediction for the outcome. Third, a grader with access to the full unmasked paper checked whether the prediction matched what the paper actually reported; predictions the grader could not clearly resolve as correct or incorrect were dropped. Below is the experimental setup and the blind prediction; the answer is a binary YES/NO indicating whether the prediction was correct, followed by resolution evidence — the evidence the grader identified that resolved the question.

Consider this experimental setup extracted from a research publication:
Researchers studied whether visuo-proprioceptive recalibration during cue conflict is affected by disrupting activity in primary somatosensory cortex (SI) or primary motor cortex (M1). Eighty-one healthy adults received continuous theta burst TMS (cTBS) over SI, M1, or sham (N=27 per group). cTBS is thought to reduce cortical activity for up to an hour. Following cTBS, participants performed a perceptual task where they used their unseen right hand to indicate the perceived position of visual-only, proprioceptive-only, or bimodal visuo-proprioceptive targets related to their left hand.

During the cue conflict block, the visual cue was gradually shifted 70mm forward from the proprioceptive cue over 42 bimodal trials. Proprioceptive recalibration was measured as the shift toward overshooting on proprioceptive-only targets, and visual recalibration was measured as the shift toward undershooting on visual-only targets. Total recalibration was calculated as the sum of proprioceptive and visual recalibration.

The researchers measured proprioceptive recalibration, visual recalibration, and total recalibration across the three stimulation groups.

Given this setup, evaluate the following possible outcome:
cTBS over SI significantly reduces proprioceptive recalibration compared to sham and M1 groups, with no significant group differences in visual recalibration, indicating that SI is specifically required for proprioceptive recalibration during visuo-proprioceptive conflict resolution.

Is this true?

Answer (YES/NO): NO